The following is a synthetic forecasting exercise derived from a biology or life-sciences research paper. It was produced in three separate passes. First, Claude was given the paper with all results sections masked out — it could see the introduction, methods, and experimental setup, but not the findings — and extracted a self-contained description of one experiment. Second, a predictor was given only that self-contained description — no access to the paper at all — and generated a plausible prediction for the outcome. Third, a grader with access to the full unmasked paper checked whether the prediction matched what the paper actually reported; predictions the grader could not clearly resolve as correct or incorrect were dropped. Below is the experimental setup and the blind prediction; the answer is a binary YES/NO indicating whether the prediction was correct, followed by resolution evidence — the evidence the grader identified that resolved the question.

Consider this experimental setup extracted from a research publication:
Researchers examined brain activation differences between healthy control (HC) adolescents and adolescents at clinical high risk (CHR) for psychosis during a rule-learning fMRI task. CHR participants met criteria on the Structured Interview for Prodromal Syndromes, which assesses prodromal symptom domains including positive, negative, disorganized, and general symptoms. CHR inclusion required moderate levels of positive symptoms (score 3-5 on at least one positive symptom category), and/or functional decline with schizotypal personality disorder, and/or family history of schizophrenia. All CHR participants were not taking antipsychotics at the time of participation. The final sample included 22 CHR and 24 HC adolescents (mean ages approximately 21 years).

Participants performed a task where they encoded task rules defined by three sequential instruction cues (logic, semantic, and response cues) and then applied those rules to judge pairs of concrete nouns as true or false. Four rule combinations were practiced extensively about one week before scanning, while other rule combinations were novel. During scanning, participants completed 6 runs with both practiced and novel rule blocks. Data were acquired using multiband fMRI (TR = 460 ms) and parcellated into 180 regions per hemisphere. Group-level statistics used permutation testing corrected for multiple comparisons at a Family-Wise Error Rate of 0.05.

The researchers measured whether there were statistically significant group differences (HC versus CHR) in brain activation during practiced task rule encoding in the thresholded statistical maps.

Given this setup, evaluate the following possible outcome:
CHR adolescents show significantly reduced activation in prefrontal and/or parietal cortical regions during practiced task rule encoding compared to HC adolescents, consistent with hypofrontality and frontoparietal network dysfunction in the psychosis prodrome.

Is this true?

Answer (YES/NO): NO